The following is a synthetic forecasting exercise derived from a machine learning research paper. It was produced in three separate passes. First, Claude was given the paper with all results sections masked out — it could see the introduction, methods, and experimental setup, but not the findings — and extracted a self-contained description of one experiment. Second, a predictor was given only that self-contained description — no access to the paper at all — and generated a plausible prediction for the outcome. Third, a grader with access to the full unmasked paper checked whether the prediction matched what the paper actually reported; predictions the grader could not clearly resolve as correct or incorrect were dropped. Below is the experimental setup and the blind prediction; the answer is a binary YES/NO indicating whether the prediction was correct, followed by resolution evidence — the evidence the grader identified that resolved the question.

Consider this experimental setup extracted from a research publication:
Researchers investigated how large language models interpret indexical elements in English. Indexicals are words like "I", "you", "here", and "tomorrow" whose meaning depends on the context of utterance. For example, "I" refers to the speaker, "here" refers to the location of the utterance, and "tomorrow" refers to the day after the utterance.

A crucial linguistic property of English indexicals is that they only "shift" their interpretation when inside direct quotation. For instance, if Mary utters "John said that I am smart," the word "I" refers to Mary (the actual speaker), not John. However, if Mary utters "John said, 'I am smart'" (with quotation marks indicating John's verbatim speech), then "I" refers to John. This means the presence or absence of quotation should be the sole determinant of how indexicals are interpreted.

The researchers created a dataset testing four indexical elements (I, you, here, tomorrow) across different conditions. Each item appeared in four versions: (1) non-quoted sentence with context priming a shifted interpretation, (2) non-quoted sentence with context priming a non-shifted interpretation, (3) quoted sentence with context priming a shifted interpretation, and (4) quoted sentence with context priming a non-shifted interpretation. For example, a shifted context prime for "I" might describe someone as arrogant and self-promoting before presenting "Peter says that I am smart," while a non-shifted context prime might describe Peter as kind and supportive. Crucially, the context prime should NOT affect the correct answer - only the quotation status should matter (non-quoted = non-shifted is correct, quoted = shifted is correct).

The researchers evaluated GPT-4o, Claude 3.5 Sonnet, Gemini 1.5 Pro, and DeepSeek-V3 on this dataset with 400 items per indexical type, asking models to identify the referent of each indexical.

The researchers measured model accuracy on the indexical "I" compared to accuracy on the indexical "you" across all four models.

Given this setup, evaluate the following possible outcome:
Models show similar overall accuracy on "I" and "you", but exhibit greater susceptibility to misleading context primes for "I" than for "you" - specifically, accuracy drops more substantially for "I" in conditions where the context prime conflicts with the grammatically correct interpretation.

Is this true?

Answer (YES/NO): NO